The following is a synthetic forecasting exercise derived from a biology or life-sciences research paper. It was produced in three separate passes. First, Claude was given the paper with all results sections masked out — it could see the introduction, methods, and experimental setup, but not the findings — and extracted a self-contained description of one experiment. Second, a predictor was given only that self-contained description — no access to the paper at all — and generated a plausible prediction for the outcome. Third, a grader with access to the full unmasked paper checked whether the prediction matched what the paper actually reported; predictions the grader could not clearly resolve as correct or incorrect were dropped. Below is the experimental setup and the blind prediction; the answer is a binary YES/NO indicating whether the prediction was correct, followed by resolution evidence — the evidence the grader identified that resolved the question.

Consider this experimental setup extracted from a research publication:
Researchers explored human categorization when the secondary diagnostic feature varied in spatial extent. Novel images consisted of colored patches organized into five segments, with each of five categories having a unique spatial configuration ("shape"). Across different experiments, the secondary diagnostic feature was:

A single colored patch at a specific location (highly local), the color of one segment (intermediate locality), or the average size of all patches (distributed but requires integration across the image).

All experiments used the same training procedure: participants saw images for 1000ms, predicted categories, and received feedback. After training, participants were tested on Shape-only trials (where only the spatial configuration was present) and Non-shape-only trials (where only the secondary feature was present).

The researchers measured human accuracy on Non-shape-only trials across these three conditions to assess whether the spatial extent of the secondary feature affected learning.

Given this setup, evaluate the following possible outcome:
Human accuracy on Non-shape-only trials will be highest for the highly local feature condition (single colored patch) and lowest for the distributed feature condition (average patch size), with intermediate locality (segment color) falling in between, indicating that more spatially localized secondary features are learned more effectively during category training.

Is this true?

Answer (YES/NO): NO